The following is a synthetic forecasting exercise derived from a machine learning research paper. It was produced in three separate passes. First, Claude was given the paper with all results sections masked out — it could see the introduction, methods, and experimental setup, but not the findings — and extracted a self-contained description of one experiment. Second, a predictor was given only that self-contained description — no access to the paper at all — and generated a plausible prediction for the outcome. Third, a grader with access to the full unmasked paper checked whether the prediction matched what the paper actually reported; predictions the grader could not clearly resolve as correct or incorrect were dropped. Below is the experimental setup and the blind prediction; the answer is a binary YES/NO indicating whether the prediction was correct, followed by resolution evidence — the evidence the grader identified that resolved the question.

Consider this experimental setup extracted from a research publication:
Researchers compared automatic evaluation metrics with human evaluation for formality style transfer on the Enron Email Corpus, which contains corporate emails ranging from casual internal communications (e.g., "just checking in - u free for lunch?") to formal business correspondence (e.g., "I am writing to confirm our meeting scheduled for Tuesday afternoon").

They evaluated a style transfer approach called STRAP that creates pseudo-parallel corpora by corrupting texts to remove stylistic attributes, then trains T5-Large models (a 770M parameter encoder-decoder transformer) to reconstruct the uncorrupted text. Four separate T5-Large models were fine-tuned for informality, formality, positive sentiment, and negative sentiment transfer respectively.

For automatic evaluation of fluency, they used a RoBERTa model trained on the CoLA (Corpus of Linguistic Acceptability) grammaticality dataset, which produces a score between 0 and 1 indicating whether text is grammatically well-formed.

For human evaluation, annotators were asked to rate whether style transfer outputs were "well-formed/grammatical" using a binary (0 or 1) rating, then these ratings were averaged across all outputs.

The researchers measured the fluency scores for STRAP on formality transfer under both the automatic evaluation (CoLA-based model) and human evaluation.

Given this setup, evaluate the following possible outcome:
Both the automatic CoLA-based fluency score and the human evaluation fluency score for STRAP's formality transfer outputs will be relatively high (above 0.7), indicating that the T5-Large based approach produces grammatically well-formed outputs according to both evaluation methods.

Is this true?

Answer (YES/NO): NO